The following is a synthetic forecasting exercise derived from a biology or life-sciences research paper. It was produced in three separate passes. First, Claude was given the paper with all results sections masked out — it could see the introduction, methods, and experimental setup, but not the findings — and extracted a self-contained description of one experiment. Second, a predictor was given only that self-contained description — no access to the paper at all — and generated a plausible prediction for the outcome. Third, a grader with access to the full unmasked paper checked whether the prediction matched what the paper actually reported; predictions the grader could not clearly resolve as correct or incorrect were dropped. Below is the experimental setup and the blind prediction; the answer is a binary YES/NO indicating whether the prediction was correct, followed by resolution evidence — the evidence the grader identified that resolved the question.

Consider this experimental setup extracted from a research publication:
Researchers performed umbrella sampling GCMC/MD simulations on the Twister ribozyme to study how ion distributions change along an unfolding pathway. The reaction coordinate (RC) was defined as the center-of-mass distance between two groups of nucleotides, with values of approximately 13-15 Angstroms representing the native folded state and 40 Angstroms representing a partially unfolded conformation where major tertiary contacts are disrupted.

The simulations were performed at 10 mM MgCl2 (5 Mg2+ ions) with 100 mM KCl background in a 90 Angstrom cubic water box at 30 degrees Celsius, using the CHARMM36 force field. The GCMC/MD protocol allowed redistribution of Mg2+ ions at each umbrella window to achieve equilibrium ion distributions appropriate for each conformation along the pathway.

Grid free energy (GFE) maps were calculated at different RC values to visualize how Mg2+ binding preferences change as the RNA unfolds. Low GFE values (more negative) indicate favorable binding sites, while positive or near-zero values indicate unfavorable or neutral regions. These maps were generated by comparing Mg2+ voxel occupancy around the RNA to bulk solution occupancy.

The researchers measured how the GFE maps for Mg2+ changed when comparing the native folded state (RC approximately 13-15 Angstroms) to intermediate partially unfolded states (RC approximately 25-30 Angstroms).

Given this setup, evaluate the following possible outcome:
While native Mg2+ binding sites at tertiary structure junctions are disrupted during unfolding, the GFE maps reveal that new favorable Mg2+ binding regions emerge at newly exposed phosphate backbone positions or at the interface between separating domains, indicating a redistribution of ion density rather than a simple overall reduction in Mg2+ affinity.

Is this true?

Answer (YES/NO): YES